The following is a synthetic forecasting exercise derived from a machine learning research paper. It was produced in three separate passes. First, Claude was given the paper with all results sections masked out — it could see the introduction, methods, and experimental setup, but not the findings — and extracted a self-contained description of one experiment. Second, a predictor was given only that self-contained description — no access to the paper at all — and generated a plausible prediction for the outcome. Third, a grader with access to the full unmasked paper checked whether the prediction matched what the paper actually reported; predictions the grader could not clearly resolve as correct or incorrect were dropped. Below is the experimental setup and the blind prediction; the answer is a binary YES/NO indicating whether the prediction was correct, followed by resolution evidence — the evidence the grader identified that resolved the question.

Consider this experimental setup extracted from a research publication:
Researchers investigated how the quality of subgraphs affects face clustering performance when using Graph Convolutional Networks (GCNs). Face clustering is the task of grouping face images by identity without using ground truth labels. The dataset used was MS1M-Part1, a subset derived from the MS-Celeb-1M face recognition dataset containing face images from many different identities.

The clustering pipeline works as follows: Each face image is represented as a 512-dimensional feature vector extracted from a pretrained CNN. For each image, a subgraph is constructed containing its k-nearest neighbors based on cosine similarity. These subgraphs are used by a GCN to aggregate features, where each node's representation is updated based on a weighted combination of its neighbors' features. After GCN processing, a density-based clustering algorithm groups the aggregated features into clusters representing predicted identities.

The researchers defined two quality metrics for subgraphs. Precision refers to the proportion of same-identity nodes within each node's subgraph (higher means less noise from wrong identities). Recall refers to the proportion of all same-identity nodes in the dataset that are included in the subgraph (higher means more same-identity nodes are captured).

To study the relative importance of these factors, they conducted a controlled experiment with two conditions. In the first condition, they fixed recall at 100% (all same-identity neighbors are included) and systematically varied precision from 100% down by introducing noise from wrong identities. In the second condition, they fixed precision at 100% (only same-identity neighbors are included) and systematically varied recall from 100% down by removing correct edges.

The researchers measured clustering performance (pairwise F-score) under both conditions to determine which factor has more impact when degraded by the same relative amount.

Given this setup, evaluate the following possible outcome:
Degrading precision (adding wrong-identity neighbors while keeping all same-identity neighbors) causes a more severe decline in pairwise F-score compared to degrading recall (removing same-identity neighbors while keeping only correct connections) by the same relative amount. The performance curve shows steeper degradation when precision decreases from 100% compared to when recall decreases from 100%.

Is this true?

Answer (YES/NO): YES